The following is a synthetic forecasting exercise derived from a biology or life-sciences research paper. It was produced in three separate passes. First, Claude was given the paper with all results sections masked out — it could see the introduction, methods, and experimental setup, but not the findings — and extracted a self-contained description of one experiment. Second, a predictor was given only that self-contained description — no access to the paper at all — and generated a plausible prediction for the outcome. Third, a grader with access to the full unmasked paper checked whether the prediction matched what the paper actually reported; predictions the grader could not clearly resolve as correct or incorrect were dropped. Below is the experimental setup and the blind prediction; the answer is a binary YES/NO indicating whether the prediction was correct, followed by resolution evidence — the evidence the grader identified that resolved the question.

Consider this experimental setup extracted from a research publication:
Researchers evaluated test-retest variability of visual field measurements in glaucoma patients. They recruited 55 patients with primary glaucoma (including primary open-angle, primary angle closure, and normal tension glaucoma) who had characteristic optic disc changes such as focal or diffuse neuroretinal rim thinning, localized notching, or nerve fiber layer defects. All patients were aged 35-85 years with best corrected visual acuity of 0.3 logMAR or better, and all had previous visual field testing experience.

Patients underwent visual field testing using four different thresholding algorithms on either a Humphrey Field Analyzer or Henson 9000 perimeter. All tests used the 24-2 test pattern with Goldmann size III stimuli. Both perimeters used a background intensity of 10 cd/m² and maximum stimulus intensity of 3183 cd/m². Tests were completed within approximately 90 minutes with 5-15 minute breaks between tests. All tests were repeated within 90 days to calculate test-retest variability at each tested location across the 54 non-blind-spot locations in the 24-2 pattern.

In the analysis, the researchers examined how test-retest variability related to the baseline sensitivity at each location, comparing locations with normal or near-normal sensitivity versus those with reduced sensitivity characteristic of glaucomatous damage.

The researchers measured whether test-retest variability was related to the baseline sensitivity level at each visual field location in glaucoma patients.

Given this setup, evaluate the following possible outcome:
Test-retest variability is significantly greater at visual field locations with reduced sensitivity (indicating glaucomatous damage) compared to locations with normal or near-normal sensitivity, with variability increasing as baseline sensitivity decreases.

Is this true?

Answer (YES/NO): YES